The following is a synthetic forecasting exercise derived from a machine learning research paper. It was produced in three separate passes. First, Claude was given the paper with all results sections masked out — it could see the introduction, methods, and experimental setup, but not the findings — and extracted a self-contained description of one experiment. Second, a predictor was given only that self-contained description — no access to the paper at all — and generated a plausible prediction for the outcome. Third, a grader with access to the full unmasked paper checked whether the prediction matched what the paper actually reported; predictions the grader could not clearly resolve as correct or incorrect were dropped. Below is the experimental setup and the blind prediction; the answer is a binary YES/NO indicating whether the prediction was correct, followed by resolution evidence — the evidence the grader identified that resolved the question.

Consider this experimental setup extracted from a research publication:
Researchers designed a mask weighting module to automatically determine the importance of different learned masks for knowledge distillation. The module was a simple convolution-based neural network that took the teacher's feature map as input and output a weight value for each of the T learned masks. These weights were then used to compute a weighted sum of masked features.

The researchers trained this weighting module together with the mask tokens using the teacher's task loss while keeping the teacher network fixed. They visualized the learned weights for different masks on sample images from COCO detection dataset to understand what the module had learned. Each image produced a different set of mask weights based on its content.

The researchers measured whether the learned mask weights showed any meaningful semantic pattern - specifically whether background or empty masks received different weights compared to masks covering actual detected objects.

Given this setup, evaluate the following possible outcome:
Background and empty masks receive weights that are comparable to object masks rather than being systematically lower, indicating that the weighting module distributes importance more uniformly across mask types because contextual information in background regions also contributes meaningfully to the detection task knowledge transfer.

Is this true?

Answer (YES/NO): NO